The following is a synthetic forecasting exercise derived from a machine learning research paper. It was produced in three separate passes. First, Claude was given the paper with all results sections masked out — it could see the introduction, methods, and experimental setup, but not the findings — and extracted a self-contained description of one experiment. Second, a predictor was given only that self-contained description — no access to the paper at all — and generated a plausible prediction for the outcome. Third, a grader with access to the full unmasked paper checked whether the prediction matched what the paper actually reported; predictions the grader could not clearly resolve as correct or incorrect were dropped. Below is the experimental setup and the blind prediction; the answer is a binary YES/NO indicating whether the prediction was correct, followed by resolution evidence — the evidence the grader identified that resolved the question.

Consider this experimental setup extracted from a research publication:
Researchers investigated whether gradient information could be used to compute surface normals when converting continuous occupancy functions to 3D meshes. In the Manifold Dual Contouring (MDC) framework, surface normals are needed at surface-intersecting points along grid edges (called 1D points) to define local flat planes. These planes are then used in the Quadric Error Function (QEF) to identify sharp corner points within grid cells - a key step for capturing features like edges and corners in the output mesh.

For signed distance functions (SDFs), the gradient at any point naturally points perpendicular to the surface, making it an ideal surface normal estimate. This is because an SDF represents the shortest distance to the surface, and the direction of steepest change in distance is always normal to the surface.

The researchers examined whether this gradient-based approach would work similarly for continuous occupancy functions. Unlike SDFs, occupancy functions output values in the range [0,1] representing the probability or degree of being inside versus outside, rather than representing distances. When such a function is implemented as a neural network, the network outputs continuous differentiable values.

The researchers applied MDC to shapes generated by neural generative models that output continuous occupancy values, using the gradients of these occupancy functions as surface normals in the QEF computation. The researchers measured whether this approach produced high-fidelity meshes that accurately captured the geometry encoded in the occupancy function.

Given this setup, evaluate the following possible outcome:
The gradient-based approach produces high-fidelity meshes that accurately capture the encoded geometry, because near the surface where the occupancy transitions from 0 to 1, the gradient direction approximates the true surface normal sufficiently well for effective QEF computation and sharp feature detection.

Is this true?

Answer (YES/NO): NO